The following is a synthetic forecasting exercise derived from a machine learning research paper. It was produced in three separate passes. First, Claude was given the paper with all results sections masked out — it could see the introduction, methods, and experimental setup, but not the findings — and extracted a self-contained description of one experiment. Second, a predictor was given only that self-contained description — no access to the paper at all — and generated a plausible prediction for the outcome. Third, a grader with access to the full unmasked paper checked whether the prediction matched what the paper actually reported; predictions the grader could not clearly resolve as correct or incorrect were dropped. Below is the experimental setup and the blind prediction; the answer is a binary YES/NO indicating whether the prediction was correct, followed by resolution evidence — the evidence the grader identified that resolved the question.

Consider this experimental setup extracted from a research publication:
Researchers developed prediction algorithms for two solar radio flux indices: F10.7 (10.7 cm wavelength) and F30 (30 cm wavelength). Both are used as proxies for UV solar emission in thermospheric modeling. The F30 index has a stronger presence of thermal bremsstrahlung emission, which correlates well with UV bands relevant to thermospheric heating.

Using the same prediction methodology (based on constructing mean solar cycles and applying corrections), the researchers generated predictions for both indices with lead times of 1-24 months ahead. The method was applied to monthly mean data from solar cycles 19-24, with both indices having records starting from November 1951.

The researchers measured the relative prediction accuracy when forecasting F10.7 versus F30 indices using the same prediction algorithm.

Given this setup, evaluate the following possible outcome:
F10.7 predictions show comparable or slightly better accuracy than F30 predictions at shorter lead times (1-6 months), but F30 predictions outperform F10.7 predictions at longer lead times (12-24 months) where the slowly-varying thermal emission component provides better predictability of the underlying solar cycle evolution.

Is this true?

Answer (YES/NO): NO